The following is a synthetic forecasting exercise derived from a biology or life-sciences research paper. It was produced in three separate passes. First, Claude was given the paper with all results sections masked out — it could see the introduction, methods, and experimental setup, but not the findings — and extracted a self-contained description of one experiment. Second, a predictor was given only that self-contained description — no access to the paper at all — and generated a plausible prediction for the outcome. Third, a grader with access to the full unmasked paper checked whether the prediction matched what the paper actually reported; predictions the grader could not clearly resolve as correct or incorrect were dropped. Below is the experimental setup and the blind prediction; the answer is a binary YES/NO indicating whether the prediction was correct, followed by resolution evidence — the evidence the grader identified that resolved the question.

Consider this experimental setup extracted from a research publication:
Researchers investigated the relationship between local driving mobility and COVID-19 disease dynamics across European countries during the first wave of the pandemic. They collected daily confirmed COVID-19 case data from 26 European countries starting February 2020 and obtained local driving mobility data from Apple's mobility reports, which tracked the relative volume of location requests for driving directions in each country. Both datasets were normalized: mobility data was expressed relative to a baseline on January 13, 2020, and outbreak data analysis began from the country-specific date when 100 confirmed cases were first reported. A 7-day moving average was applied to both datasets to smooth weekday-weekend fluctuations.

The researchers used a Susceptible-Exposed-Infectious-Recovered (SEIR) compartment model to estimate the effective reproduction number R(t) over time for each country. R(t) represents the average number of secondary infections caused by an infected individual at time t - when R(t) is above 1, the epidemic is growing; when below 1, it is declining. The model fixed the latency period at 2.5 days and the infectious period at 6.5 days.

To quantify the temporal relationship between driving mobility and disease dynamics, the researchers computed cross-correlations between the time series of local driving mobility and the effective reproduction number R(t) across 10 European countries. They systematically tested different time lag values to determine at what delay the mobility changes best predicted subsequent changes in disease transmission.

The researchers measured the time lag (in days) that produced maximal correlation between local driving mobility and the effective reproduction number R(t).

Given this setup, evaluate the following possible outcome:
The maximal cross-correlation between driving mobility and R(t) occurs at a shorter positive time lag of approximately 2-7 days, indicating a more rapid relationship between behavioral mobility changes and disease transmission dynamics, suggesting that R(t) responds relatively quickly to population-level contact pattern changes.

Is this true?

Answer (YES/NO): NO